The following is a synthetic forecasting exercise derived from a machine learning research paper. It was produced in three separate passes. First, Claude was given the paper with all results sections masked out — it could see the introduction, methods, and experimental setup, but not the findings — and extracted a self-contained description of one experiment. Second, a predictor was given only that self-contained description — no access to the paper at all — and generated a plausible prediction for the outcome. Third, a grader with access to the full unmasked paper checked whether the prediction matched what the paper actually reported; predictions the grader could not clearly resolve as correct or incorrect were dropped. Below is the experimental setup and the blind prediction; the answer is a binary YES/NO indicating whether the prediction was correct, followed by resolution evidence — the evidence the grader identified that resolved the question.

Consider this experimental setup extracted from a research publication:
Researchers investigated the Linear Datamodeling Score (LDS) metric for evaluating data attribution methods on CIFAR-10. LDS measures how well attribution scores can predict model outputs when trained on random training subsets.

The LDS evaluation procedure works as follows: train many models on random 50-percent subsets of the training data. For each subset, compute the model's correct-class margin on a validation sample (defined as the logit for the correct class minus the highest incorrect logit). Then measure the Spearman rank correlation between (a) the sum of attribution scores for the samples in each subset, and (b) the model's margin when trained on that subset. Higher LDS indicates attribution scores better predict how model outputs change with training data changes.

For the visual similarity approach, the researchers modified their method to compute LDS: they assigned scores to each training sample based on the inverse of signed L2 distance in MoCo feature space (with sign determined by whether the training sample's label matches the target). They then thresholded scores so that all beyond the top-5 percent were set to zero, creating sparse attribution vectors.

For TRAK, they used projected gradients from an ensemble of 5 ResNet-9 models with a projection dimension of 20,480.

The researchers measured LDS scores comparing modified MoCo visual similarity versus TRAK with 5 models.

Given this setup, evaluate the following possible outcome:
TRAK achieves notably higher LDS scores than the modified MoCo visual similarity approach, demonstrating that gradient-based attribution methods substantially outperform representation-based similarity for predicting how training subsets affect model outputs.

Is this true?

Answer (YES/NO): NO